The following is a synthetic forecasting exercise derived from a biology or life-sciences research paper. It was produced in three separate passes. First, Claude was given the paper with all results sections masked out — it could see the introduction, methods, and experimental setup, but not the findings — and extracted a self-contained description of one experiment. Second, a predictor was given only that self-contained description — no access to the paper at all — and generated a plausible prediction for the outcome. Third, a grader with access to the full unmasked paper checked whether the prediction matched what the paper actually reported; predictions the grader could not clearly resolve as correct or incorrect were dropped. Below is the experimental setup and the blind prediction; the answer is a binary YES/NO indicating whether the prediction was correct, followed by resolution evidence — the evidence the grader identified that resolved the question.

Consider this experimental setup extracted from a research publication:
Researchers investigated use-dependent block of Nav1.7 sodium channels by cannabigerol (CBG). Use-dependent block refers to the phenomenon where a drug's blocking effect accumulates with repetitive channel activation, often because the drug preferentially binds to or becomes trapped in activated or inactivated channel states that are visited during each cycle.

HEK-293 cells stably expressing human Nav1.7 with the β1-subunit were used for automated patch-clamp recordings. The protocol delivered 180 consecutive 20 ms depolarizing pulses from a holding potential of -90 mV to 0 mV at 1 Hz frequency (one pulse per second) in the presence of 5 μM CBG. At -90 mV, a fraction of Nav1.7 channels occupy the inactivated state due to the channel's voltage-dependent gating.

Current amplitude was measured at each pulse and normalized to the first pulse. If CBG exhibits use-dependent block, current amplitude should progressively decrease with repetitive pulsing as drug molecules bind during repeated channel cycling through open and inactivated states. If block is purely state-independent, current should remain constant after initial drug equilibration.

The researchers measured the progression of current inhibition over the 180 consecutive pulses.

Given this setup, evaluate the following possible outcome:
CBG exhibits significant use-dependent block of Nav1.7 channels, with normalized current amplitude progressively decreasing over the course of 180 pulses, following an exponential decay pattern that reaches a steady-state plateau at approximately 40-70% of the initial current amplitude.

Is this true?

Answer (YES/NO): YES